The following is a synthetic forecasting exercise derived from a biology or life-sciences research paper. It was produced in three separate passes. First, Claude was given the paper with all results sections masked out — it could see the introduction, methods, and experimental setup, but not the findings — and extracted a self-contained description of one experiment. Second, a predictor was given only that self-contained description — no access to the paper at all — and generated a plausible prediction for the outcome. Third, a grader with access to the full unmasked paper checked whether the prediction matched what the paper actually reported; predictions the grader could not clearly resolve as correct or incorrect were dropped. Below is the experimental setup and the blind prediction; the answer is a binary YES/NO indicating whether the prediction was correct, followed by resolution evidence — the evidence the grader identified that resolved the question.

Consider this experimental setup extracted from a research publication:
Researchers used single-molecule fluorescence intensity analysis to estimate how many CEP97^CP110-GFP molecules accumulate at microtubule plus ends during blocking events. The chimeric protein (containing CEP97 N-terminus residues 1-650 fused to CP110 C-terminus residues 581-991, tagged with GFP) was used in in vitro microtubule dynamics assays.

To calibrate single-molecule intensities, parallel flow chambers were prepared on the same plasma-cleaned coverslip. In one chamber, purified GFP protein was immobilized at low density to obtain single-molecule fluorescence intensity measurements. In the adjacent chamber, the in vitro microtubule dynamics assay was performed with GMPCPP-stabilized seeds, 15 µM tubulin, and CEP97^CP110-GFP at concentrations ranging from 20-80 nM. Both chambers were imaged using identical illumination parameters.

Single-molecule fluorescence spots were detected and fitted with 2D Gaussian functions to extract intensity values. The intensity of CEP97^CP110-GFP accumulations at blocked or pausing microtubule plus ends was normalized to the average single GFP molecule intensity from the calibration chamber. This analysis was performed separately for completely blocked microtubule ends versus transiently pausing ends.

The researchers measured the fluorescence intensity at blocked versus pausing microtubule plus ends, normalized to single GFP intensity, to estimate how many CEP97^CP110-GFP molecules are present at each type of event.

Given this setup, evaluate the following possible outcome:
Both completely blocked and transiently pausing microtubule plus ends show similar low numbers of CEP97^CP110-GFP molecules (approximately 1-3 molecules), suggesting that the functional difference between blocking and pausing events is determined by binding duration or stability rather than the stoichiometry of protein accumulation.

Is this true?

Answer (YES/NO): NO